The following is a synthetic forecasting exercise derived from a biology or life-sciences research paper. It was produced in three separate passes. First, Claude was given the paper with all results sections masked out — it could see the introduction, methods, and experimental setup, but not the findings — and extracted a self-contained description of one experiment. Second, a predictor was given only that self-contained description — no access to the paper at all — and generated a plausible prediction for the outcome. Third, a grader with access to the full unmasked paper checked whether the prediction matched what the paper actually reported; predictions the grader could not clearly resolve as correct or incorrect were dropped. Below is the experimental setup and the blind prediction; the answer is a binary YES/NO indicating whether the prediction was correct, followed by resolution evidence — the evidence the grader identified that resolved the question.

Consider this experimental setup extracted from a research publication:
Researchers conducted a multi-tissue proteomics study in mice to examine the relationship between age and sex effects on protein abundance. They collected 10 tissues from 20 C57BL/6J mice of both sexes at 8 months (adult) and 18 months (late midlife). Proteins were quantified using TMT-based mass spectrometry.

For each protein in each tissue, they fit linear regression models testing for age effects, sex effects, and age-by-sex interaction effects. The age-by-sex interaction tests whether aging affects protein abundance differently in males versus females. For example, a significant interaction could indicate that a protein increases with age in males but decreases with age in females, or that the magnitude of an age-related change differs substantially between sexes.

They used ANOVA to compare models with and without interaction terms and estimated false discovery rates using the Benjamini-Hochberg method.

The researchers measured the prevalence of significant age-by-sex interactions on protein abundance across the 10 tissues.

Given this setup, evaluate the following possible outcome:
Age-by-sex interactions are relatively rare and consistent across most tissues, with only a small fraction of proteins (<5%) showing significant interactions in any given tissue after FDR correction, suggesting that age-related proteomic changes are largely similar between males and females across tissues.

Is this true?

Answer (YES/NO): NO